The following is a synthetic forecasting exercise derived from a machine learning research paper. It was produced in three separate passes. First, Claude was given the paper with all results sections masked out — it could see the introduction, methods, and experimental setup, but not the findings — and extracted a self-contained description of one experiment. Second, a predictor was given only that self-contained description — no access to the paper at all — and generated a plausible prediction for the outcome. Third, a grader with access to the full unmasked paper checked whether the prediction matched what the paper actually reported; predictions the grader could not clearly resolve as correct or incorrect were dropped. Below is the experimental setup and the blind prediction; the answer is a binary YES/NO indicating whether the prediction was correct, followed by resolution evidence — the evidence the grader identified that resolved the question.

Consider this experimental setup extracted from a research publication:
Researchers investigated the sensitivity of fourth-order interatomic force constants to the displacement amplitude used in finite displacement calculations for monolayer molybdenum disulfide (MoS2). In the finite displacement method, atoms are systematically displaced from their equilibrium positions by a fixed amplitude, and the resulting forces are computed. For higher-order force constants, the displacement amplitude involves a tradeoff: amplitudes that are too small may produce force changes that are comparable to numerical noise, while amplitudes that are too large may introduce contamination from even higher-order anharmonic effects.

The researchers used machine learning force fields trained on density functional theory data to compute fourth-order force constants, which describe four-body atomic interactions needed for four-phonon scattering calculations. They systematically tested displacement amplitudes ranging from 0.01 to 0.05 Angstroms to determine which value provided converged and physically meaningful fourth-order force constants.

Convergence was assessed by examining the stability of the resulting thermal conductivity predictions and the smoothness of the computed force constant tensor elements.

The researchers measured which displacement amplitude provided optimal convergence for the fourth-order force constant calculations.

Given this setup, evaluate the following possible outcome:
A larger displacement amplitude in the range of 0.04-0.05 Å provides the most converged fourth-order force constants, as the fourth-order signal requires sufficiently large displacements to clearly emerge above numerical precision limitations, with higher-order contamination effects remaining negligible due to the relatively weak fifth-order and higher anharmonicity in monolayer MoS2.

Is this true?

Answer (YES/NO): YES